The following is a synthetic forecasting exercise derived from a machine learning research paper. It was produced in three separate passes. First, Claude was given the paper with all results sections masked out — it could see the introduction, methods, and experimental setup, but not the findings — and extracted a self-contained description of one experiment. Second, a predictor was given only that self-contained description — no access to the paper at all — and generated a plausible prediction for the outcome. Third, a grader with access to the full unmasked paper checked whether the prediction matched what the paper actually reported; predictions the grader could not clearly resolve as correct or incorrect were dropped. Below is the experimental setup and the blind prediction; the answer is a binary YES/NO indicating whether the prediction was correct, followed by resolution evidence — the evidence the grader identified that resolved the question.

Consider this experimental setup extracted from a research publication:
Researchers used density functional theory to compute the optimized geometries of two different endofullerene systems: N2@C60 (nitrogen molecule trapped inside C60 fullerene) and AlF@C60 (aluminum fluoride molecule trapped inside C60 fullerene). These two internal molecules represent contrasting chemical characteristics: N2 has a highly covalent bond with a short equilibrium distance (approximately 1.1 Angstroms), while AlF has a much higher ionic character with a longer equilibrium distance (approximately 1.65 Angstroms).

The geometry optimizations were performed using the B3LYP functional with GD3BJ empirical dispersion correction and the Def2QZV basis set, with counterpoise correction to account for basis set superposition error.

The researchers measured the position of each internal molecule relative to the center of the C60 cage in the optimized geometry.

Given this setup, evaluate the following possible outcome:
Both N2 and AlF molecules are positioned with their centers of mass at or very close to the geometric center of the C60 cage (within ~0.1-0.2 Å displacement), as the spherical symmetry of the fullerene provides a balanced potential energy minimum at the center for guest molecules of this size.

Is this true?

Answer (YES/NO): NO